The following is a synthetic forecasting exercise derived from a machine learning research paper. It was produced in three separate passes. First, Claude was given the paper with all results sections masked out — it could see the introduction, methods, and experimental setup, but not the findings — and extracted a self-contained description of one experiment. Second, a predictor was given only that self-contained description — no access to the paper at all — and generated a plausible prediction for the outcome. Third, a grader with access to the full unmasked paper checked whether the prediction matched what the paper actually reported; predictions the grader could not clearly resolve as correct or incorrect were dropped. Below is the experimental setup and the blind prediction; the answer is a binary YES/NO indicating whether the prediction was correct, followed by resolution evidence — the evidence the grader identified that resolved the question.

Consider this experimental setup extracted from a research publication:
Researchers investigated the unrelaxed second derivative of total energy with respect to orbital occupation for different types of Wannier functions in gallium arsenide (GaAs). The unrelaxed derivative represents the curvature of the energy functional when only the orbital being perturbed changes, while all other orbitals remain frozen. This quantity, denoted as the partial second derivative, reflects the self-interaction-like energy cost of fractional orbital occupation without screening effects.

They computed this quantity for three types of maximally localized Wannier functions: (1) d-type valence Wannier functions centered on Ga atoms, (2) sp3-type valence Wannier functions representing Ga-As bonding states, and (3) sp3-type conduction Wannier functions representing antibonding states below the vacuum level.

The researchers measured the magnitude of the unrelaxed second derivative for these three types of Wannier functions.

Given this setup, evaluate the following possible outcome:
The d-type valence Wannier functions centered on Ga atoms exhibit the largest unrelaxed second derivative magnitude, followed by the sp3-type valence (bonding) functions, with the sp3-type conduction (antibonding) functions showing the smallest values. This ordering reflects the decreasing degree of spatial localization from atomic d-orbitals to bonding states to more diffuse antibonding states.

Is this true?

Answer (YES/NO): YES